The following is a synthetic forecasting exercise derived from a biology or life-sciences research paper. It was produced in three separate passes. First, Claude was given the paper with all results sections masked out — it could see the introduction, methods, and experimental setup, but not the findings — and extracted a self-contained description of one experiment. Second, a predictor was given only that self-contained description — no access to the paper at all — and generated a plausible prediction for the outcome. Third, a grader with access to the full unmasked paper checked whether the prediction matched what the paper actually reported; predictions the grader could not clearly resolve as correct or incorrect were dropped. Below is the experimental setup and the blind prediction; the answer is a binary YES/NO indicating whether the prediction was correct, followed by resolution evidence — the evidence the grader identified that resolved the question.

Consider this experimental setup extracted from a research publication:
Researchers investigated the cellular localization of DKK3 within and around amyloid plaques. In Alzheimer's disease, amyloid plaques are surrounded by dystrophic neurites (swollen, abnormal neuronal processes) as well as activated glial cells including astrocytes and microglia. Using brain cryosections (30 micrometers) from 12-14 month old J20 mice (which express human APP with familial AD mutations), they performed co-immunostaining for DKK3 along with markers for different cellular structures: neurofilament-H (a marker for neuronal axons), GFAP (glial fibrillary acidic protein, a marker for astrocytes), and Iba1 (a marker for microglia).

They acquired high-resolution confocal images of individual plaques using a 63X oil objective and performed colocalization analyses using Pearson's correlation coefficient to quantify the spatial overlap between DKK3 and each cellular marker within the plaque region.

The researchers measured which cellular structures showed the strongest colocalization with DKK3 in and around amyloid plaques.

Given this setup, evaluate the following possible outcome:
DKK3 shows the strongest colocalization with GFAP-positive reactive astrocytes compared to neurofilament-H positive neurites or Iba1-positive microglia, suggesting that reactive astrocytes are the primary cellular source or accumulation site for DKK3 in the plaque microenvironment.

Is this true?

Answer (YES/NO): NO